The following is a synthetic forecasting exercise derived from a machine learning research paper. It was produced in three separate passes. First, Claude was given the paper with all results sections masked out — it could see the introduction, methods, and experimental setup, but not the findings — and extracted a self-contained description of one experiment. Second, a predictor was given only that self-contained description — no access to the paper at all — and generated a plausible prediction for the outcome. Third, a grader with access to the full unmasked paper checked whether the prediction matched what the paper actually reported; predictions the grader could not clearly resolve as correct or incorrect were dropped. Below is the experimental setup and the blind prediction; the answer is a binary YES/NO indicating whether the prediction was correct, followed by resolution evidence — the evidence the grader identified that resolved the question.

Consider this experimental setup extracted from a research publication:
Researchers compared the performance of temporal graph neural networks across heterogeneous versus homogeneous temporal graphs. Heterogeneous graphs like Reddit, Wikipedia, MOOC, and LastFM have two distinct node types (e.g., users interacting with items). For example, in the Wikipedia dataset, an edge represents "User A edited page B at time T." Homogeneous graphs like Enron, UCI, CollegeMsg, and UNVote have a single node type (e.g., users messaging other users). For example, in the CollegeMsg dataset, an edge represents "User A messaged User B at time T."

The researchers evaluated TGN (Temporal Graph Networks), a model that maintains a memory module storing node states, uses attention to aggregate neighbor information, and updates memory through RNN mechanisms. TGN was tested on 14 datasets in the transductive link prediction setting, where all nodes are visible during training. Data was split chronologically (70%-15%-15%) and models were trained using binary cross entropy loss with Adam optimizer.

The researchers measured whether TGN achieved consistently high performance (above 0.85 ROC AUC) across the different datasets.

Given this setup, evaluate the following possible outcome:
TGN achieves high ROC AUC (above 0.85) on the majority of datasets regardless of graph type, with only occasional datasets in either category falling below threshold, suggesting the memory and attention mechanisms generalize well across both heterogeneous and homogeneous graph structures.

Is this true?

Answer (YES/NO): NO